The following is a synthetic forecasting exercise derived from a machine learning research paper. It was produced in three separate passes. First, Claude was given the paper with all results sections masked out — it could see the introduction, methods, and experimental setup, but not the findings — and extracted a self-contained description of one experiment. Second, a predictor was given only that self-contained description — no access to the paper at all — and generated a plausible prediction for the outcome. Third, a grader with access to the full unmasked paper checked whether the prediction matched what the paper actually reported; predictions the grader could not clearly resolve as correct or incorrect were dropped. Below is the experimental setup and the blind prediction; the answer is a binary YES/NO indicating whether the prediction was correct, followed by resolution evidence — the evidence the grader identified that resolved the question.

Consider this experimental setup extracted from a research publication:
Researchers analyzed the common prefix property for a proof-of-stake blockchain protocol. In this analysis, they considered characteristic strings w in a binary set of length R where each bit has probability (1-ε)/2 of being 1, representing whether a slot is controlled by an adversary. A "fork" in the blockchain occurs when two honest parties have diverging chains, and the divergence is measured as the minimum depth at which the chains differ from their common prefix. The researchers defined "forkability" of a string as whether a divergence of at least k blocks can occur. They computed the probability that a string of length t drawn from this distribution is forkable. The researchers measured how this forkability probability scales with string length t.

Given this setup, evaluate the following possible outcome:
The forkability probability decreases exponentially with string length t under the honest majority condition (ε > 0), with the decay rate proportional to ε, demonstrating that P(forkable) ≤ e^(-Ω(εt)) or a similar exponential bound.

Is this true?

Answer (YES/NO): NO